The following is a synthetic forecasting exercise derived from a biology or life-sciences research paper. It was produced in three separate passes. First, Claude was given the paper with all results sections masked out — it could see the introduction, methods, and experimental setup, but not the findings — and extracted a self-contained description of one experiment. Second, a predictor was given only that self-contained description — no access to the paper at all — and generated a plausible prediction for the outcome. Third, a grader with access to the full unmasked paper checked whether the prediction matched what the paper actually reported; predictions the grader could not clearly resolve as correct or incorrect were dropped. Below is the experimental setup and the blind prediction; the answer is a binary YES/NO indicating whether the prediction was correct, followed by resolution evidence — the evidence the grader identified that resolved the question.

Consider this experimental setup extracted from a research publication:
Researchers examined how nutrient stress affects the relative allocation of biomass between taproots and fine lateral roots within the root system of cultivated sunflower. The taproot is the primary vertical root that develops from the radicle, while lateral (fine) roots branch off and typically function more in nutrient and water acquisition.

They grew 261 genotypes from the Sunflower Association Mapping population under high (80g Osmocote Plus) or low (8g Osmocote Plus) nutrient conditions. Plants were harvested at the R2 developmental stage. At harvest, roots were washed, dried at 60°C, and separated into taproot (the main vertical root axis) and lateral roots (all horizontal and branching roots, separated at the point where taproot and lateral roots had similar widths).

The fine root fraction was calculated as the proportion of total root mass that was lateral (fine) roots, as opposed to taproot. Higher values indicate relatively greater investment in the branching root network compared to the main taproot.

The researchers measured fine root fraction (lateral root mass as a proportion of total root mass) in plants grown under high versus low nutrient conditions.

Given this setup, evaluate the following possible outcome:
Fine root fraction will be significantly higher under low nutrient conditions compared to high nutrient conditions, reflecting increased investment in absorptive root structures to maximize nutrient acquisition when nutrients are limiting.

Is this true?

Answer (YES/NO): YES